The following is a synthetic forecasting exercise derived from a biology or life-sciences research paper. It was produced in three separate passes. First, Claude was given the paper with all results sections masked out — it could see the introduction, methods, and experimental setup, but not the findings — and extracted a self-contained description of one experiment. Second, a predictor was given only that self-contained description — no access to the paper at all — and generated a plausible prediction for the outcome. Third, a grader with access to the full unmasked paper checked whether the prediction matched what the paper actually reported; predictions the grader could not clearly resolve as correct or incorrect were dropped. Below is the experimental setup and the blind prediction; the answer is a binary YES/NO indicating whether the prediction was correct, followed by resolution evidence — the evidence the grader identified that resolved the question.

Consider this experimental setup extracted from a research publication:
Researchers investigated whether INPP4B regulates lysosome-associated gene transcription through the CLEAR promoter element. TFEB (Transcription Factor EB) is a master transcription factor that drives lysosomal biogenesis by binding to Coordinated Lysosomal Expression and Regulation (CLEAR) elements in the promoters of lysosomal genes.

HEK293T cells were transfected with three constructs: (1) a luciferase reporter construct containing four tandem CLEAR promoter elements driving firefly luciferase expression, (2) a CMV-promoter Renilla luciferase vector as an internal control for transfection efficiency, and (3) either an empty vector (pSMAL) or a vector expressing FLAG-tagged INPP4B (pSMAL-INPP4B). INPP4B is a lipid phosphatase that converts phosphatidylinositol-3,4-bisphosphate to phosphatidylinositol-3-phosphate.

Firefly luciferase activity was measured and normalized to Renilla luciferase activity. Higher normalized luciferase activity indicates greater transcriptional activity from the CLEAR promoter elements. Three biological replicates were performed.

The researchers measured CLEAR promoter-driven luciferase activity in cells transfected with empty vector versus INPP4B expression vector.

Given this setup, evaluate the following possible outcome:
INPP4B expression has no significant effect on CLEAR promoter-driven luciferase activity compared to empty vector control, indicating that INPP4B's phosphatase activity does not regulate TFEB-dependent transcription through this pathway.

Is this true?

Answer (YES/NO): NO